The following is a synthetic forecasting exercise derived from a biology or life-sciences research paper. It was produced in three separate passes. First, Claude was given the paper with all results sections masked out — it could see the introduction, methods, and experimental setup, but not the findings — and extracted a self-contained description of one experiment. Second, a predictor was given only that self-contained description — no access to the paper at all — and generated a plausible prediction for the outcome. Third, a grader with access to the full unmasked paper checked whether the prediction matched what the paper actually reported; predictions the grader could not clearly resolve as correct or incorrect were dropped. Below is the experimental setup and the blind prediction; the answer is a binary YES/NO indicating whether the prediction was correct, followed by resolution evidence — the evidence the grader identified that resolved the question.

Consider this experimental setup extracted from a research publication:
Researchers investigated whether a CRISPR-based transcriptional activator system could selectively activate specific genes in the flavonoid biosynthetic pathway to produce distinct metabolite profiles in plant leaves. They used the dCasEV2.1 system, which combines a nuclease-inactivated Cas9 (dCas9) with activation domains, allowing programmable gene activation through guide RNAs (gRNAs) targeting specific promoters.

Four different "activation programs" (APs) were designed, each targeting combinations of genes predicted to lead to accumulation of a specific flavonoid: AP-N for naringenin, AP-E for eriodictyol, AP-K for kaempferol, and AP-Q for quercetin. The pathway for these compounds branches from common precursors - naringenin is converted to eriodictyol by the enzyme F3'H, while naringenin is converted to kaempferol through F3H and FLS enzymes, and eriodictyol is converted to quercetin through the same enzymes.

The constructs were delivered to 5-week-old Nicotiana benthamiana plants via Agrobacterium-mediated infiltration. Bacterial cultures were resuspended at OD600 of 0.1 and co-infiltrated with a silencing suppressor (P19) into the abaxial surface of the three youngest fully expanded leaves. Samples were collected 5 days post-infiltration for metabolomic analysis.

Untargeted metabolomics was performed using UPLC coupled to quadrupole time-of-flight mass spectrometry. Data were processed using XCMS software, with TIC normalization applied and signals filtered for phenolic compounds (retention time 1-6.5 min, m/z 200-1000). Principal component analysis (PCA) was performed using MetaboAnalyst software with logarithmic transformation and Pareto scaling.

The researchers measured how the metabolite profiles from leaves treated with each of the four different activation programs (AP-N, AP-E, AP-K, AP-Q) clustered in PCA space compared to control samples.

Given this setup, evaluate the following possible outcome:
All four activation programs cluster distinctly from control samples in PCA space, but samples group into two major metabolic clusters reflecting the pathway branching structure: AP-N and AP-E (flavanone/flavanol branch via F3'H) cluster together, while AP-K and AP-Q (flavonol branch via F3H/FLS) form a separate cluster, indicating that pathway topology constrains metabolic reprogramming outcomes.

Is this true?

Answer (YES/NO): NO